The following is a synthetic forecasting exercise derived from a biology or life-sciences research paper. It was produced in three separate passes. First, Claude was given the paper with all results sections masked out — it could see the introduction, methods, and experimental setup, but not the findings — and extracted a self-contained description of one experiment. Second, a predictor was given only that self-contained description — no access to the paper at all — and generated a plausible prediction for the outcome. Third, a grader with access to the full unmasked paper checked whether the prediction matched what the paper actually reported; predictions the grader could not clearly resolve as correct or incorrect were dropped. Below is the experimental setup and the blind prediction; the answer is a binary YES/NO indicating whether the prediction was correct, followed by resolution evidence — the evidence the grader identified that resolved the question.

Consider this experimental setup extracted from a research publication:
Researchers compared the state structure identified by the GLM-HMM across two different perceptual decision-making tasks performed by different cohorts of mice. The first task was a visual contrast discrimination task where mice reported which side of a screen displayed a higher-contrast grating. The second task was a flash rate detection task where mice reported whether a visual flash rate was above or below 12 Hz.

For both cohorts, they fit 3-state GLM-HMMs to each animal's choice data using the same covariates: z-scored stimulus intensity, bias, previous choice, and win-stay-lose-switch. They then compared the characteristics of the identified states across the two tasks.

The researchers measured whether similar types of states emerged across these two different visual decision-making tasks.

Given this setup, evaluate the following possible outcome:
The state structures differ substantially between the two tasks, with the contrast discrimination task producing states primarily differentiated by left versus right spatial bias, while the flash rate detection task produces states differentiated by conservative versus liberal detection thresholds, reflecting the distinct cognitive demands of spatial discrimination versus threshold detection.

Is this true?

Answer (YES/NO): NO